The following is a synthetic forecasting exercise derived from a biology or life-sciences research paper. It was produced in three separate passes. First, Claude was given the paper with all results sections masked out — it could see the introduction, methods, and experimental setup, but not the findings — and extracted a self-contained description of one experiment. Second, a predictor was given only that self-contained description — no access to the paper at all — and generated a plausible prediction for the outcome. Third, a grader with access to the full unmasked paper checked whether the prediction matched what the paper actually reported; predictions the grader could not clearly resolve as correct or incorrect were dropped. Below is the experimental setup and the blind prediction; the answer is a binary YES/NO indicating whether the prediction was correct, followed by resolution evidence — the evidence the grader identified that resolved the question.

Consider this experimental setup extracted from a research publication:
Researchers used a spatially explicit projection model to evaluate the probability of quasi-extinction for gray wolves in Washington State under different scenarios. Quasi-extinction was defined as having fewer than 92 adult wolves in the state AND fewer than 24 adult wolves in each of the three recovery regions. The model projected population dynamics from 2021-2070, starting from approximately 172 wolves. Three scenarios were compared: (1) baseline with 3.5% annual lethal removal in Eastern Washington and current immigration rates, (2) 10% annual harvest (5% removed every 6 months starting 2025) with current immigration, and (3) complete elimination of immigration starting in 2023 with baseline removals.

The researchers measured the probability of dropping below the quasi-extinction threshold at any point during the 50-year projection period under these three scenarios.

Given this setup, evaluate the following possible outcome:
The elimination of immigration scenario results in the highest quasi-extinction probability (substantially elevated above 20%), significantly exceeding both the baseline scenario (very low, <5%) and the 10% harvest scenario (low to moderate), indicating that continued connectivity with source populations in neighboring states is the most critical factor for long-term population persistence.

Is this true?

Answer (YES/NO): NO